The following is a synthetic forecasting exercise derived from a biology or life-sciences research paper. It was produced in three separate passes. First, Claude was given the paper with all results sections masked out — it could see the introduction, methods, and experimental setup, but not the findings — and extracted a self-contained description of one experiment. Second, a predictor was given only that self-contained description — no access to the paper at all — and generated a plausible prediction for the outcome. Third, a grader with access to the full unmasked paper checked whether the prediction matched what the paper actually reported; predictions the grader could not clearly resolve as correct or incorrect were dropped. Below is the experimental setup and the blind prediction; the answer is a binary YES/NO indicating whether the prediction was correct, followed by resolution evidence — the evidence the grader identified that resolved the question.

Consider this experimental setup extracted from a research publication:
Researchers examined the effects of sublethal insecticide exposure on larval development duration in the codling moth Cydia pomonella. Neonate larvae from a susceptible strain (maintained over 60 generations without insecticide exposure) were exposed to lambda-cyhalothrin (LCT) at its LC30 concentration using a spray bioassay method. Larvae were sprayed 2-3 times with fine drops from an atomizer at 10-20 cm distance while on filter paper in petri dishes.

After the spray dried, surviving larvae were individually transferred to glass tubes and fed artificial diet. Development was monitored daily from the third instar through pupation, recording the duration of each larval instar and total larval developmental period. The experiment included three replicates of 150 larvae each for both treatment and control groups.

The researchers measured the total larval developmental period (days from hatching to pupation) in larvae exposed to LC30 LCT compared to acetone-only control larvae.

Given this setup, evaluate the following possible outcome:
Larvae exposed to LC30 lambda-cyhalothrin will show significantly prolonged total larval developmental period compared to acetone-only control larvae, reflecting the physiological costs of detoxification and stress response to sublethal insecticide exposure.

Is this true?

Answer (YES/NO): NO